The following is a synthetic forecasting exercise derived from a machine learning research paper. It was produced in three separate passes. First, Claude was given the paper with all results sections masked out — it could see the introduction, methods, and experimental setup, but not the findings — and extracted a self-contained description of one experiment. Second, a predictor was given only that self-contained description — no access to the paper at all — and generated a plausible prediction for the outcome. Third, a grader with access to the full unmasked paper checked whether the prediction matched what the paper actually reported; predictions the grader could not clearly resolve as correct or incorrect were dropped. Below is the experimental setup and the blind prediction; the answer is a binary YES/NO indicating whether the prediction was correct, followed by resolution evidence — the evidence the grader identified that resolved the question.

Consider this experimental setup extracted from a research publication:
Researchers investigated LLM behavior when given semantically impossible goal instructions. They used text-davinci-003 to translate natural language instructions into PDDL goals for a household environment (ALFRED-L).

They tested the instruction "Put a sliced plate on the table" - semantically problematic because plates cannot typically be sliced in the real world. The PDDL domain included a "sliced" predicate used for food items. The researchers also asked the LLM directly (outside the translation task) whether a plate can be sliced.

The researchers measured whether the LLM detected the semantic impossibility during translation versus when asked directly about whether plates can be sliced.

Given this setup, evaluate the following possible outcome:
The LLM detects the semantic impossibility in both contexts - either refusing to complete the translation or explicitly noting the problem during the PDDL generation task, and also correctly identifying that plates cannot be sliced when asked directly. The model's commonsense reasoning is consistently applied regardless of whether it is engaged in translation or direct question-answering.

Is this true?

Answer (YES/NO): NO